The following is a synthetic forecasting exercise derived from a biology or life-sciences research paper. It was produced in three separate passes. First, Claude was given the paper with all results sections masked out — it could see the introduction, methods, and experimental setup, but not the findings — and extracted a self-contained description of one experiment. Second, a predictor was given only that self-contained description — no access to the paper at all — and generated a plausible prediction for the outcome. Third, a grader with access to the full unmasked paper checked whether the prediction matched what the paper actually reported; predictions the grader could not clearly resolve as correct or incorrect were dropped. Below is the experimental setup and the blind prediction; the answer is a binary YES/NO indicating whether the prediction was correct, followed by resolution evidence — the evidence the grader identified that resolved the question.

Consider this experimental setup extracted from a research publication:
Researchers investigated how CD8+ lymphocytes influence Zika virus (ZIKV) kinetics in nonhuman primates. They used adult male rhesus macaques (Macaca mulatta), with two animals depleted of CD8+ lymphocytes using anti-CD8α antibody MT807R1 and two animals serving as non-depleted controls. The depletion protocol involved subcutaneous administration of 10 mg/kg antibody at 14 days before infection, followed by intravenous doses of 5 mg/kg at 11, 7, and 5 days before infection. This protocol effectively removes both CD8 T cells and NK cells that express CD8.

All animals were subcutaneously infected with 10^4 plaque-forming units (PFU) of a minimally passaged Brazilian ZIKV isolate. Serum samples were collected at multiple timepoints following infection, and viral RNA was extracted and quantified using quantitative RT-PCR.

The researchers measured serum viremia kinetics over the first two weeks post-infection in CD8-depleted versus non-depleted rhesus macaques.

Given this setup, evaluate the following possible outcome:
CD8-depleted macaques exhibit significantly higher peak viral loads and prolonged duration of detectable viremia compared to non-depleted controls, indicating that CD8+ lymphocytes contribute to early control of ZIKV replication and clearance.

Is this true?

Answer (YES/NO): NO